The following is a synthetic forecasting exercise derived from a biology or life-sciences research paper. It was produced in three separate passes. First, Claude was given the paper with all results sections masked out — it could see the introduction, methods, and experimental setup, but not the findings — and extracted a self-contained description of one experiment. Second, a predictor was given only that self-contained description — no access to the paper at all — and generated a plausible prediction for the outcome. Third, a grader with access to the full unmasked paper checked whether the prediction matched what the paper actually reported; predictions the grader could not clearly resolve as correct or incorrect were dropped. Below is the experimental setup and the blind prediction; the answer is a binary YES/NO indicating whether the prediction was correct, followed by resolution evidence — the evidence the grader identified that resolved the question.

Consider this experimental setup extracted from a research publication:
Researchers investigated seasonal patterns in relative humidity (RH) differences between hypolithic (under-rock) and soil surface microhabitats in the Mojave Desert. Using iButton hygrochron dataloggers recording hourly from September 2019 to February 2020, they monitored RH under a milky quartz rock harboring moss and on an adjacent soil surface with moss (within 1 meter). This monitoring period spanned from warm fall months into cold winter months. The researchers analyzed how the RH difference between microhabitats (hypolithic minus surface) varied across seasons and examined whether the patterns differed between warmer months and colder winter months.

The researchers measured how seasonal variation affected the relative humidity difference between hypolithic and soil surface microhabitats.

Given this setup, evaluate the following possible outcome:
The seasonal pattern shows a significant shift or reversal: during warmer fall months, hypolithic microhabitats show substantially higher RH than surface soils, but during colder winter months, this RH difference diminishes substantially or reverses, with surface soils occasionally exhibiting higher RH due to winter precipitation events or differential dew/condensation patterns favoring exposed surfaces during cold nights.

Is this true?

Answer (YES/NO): NO